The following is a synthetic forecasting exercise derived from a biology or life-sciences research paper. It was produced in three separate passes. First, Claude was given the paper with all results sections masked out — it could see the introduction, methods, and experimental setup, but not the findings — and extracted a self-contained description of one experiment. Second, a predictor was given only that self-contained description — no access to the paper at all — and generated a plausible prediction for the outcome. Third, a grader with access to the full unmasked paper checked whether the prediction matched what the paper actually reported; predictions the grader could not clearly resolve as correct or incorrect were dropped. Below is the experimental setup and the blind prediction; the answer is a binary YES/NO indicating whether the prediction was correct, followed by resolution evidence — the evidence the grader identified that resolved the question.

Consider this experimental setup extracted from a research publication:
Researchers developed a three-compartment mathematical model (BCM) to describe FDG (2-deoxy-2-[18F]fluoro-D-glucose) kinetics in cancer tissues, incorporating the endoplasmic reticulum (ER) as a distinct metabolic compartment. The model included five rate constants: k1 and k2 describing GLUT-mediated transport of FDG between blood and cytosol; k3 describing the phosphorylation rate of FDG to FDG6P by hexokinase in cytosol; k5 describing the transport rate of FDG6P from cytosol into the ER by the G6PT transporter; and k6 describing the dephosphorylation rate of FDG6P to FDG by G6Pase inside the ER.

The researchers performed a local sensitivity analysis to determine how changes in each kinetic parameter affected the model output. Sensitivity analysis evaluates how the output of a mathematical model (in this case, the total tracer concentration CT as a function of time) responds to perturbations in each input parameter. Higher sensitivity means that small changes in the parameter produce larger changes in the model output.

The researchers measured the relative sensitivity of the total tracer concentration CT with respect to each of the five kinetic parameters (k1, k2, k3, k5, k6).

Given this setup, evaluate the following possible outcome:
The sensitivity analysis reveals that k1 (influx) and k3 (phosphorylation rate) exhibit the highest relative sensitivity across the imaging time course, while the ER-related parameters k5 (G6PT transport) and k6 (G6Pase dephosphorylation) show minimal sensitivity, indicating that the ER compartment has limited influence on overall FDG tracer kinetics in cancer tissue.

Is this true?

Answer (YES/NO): NO